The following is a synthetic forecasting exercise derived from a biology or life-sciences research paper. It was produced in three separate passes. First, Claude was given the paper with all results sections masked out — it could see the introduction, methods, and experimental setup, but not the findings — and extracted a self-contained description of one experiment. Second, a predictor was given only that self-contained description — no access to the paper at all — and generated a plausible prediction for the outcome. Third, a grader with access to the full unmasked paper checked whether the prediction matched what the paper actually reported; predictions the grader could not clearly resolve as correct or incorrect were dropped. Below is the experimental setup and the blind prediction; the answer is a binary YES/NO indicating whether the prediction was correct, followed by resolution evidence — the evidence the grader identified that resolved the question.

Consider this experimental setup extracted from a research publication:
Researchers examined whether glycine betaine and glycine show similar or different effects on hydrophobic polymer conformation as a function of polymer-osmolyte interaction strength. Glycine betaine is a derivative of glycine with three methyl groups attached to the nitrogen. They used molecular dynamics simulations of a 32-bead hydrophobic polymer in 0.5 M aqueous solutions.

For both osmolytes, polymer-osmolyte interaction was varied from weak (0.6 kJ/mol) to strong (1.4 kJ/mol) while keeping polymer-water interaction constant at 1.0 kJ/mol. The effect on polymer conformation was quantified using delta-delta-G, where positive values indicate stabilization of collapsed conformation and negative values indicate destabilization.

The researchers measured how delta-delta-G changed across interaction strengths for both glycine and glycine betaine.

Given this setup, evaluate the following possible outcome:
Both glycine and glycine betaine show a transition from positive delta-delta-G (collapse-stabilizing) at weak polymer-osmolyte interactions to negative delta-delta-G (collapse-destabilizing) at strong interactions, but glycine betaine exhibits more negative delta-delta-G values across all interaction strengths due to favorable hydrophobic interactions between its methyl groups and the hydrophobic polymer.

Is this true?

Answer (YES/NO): NO